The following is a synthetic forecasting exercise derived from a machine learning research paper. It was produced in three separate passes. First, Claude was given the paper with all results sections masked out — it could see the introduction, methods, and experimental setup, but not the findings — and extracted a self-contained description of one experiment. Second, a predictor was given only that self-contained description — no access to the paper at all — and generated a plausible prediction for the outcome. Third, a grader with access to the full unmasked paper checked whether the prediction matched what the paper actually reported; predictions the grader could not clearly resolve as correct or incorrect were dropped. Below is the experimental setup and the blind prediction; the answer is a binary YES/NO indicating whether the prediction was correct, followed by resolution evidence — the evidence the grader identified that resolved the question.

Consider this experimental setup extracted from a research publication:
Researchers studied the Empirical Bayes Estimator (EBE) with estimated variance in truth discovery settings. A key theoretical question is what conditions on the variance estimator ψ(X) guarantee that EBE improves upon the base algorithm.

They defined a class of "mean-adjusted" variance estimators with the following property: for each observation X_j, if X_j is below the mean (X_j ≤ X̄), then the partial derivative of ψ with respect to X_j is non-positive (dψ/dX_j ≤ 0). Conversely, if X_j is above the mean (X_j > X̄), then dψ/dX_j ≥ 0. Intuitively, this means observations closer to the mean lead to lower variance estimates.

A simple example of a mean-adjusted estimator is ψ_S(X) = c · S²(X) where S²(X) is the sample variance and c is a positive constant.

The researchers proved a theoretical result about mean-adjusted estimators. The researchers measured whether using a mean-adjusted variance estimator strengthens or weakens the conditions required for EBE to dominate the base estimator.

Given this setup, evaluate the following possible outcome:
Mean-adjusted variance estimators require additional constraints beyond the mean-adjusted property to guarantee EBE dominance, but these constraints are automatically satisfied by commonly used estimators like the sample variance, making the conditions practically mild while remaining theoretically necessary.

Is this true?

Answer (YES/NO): NO